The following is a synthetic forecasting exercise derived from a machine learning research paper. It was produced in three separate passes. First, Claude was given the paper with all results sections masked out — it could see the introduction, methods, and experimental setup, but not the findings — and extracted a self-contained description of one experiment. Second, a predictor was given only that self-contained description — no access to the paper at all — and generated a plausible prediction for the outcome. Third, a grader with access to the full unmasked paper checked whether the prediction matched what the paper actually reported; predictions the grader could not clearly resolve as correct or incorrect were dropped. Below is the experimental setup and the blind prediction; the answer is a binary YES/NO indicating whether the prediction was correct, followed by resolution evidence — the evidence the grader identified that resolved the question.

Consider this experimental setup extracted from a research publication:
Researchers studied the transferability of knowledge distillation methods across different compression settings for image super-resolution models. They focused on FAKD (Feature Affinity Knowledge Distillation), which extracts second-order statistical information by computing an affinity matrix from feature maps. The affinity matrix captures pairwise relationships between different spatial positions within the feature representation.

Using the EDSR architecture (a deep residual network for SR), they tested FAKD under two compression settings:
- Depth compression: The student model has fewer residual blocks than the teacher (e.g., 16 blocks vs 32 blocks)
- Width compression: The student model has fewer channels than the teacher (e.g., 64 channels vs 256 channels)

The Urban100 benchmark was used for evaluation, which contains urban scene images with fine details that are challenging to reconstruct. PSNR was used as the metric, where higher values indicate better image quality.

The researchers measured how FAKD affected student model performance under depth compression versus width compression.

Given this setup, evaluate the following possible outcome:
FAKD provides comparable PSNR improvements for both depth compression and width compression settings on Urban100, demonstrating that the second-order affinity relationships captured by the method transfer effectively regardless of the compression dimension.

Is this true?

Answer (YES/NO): NO